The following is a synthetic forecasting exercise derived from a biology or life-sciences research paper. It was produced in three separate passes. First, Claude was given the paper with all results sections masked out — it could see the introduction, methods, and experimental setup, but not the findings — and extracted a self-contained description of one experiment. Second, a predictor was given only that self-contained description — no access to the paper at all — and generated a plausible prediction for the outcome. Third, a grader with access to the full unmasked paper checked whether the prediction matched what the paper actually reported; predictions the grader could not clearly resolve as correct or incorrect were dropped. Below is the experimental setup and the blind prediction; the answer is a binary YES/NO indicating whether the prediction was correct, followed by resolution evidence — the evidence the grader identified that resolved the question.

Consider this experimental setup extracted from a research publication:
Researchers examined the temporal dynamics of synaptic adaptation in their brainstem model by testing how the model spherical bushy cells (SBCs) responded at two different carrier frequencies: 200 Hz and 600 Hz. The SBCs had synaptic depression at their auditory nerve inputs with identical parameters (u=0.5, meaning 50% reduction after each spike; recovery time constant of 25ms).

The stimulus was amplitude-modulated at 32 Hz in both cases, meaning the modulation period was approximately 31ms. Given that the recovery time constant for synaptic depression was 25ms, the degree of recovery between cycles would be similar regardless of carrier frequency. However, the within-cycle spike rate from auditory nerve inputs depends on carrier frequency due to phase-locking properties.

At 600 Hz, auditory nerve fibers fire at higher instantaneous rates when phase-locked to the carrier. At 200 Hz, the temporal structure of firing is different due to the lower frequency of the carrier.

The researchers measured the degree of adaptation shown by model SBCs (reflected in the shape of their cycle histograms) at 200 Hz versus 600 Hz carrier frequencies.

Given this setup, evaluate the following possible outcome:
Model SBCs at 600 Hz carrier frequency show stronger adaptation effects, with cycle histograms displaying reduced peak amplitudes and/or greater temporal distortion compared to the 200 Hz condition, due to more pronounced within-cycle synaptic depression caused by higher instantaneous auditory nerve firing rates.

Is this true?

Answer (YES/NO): YES